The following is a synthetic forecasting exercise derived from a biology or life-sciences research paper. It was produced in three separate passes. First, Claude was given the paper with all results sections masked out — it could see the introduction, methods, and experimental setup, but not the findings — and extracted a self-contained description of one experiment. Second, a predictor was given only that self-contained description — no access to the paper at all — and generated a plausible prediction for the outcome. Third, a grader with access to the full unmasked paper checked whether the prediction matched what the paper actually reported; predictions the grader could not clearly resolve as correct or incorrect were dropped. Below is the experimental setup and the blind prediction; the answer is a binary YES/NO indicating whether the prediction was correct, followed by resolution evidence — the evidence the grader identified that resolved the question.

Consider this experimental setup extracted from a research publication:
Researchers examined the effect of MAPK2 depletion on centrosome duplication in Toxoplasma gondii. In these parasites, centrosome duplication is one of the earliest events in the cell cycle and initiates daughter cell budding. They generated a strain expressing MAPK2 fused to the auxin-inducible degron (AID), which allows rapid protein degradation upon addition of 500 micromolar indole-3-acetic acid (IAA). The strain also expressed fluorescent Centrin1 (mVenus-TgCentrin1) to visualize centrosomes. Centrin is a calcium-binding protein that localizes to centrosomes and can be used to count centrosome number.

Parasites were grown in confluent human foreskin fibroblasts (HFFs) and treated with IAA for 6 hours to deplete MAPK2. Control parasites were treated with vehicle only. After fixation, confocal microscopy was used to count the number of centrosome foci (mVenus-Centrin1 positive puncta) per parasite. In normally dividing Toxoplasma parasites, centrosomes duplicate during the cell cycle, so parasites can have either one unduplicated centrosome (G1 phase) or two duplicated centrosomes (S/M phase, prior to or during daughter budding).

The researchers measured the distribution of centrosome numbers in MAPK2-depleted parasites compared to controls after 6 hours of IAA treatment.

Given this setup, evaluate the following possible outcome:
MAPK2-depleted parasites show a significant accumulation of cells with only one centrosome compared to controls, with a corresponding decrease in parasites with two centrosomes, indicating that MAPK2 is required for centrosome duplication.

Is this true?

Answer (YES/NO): YES